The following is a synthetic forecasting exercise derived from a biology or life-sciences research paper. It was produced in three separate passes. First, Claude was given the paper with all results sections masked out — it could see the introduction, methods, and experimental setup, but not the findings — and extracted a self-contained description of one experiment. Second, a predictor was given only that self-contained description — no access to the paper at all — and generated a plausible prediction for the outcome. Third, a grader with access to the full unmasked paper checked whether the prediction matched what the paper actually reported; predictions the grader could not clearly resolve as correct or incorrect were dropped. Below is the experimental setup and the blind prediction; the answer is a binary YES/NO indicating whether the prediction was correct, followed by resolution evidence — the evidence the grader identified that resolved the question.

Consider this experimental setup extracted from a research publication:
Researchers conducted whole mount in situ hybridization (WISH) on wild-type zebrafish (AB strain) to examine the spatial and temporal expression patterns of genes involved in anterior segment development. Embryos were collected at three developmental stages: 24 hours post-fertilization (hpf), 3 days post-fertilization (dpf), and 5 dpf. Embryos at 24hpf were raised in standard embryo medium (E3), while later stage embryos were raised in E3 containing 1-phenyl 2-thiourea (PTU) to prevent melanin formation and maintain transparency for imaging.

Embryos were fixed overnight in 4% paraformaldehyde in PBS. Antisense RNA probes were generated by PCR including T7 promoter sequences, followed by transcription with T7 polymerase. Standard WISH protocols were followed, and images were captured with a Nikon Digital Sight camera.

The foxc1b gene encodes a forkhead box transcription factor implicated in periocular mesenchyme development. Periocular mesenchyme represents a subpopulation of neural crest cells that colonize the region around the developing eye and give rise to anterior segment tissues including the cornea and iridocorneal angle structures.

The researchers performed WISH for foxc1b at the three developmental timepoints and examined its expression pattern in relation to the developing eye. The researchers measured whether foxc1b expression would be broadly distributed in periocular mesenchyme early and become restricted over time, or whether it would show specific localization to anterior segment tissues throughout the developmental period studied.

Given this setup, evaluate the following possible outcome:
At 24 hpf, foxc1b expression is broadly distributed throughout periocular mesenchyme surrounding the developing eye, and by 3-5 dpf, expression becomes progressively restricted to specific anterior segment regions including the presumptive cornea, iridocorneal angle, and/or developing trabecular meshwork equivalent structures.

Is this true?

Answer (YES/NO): NO